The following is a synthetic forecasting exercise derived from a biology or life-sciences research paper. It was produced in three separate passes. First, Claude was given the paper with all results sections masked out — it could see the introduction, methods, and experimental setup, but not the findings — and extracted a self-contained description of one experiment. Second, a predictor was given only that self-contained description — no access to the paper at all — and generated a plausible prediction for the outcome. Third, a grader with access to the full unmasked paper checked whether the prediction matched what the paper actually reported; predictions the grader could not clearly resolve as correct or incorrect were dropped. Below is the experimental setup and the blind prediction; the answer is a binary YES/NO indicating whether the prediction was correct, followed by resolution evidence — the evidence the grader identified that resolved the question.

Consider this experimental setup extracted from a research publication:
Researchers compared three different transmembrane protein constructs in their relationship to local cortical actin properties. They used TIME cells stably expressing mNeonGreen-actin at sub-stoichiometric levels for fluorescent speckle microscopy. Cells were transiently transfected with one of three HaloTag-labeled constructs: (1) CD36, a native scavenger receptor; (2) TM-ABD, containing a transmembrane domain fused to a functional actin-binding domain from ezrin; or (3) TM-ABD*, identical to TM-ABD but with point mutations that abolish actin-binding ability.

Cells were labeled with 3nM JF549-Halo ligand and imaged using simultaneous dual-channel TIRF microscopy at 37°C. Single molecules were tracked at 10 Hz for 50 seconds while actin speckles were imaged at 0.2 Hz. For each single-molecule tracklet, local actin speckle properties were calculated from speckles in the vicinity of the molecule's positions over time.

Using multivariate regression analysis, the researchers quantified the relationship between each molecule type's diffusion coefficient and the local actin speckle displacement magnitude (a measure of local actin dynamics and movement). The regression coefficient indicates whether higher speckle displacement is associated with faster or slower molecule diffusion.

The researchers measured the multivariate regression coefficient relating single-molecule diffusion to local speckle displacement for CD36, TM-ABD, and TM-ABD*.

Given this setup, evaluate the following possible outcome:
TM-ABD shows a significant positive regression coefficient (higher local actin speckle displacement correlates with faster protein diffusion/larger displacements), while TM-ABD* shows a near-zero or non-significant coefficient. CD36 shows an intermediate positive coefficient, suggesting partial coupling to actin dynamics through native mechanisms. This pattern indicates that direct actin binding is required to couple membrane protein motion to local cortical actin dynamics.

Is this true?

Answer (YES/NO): NO